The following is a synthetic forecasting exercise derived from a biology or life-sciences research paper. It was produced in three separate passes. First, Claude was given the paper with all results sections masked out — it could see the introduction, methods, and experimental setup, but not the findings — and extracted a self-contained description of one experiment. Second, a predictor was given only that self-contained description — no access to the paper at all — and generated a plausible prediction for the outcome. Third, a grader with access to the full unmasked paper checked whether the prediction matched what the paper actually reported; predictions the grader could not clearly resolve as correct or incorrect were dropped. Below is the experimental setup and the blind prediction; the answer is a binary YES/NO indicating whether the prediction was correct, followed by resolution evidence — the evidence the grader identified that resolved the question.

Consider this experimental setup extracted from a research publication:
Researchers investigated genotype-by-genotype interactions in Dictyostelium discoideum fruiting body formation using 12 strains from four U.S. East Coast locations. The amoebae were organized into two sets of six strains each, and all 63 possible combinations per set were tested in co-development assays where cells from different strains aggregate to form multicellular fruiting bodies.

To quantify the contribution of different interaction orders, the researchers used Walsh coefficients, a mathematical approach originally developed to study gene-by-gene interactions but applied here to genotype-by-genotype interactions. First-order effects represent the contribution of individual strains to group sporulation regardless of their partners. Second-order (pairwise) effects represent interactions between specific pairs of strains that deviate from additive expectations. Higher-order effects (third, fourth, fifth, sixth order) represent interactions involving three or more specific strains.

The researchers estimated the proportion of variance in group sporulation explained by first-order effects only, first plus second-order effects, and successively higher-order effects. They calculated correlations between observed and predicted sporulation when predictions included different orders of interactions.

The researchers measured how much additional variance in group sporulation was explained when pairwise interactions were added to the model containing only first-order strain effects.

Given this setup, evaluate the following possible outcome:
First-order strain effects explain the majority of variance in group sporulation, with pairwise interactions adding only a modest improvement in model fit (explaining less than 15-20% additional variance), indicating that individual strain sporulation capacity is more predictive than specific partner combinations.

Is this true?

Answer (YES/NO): NO